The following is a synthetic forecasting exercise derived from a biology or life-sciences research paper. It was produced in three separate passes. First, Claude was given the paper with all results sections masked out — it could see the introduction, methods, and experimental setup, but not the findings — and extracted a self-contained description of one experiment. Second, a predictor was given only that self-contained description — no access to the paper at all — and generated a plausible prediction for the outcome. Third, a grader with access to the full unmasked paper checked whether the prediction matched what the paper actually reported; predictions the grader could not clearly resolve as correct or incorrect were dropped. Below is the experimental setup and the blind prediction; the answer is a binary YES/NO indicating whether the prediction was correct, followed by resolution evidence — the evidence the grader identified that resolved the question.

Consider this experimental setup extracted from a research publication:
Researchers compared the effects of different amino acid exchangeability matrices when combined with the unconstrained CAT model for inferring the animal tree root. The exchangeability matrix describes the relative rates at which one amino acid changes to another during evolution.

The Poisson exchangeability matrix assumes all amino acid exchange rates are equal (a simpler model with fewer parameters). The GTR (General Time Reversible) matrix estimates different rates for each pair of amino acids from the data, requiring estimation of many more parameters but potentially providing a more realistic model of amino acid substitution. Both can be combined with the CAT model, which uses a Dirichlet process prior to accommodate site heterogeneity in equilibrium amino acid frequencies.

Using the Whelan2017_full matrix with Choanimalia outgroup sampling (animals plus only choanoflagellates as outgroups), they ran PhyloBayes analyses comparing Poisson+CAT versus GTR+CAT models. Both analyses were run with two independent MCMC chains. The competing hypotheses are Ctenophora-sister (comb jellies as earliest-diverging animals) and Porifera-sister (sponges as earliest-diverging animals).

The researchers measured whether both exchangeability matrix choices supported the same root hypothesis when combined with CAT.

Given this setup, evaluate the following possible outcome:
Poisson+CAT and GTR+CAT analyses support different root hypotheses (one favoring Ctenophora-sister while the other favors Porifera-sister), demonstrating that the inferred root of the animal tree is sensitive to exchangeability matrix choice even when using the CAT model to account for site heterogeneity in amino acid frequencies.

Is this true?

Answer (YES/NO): YES